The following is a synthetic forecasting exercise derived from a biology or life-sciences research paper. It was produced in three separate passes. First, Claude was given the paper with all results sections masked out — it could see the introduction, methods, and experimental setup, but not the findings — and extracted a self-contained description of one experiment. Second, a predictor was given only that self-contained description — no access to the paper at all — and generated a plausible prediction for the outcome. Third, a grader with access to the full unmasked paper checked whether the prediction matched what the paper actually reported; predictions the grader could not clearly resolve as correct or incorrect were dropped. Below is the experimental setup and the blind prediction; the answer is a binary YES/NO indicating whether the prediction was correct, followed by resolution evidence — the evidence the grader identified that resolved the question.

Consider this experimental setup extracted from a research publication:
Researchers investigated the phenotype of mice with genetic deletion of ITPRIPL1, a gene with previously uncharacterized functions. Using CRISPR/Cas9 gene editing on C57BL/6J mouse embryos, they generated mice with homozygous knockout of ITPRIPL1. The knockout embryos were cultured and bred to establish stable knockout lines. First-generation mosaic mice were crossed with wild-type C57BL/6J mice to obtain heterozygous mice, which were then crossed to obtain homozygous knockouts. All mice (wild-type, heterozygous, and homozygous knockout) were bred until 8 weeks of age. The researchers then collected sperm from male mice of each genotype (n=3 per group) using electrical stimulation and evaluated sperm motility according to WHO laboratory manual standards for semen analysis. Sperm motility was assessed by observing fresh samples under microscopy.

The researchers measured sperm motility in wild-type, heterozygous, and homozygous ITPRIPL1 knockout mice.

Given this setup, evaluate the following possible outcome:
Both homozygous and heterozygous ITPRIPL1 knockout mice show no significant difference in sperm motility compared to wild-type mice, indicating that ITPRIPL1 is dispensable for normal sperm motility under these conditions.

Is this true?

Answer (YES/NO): NO